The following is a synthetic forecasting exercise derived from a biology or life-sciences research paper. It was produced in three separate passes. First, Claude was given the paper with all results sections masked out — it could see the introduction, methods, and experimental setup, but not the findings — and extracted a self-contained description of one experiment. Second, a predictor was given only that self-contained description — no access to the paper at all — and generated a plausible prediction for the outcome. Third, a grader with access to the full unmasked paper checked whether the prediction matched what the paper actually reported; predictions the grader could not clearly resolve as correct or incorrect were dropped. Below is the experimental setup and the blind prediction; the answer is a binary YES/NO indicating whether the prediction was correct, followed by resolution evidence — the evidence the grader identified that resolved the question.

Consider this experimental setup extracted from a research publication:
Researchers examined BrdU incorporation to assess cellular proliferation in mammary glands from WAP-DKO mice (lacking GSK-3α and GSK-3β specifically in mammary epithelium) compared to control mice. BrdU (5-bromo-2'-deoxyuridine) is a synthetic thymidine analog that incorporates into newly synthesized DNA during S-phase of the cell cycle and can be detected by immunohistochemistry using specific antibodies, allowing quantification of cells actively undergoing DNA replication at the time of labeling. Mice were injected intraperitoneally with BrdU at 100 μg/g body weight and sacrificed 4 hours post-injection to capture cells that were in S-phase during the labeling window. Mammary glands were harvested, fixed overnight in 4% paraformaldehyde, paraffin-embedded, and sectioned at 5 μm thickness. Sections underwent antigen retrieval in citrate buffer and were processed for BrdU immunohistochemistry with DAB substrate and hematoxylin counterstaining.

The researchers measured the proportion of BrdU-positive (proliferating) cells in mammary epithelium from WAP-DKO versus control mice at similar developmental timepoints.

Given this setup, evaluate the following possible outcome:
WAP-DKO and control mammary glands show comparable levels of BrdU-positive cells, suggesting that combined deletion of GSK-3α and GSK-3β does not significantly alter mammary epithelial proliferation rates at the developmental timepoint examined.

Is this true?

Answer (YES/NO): NO